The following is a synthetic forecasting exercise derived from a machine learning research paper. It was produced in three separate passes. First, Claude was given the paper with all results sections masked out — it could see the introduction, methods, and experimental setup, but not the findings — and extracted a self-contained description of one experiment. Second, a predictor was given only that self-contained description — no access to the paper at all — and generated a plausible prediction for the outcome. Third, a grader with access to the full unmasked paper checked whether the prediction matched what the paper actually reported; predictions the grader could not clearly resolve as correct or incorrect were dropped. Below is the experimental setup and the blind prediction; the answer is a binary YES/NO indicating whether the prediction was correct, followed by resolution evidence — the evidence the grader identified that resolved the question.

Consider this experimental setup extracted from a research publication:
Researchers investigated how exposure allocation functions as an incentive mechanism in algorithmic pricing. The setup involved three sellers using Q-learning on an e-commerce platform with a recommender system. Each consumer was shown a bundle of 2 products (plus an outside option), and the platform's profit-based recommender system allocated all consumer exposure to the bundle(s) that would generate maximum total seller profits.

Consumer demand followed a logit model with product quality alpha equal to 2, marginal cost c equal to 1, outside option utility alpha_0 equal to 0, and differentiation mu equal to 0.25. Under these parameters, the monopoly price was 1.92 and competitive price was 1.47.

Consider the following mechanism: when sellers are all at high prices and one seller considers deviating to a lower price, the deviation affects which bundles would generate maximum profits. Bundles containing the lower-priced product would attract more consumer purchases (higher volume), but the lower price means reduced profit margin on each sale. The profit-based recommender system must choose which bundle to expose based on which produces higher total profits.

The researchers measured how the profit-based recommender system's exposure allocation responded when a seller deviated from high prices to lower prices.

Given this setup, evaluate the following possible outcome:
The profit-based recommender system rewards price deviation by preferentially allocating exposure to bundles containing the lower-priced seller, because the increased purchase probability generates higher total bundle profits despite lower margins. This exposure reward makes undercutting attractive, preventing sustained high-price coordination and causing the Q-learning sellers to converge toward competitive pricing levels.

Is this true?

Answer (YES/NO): NO